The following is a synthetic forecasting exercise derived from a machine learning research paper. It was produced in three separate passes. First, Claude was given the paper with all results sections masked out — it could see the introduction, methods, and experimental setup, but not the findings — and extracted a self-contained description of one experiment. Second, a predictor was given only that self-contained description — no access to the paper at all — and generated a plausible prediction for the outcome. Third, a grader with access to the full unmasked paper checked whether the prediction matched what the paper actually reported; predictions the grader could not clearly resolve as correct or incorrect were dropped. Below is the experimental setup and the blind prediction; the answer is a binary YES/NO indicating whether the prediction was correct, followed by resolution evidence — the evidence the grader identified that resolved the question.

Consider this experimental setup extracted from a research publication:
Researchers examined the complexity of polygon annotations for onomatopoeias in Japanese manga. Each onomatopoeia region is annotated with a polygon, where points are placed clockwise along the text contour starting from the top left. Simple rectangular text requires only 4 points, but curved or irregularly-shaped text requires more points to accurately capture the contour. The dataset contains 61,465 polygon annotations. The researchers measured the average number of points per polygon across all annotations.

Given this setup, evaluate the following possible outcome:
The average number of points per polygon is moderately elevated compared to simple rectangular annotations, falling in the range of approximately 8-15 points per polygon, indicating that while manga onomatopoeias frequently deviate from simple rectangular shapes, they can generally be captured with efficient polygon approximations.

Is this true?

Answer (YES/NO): NO